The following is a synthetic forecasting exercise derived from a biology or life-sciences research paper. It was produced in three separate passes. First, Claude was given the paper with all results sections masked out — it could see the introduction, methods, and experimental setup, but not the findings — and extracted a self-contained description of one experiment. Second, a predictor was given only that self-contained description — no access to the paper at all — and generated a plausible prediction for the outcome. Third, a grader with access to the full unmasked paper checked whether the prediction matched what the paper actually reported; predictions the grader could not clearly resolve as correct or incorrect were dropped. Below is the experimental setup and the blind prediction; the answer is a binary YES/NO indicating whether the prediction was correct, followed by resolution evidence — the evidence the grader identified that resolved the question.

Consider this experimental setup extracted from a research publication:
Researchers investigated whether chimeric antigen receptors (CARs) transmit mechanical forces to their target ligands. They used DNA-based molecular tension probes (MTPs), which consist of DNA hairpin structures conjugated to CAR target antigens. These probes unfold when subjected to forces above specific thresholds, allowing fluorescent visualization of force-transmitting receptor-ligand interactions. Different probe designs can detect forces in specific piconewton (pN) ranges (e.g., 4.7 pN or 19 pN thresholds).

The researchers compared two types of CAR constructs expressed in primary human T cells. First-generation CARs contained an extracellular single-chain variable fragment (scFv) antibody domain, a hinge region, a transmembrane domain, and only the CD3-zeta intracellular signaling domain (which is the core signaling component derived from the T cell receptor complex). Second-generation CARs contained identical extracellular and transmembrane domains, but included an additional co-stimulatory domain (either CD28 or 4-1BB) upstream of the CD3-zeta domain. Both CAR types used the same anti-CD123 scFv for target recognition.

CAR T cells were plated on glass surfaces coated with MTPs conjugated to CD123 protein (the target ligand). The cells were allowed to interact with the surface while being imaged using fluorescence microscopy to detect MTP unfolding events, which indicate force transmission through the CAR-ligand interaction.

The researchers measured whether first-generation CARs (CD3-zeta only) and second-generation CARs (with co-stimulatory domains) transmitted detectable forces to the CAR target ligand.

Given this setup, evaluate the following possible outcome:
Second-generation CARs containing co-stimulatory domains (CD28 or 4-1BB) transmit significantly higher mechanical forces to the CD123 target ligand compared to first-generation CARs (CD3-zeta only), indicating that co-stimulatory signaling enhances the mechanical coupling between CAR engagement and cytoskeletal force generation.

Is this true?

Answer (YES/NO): YES